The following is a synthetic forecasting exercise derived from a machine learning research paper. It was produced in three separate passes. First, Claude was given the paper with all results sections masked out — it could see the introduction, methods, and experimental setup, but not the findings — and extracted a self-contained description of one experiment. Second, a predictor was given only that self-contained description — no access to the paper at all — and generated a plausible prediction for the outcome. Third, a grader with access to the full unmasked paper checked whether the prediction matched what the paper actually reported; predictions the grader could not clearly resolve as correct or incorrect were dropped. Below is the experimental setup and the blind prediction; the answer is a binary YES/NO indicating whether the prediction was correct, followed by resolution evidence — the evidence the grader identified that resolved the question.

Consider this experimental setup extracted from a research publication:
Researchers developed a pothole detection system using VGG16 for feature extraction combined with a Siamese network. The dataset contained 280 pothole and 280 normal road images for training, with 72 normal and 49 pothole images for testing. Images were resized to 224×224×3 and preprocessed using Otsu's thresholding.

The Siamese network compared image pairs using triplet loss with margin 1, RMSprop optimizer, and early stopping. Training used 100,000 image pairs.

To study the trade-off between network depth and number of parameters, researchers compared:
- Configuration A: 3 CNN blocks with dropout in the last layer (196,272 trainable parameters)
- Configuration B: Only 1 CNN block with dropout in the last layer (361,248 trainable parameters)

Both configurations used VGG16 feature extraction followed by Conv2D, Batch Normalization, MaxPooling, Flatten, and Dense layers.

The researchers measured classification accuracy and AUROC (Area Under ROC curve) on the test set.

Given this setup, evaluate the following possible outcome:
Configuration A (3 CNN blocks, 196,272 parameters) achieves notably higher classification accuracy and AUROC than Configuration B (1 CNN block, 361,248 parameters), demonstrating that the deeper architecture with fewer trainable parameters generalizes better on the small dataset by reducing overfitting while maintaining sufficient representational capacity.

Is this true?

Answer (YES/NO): NO